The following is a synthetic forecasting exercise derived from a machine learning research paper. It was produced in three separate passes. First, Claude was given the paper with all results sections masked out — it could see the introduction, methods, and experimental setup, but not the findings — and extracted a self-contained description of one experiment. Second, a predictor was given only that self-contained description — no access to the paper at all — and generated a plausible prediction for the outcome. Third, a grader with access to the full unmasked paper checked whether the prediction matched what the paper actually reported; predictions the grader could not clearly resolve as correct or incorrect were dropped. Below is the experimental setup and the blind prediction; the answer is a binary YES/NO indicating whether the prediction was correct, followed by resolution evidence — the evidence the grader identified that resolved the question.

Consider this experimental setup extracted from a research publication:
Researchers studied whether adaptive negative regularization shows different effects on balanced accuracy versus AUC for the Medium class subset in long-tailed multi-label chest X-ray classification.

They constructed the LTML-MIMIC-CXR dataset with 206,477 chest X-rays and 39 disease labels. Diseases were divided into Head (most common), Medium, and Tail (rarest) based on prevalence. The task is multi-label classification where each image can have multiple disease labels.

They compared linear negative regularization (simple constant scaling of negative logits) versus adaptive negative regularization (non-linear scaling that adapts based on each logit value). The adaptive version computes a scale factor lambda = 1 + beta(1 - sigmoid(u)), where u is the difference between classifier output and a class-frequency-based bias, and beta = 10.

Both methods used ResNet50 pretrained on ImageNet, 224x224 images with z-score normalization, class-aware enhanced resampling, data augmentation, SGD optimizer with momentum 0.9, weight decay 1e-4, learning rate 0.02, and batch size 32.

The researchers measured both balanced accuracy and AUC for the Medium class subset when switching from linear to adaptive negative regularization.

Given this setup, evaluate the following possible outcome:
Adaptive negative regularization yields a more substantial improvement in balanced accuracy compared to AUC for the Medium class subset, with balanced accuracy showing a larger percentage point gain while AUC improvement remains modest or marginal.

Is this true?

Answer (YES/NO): NO